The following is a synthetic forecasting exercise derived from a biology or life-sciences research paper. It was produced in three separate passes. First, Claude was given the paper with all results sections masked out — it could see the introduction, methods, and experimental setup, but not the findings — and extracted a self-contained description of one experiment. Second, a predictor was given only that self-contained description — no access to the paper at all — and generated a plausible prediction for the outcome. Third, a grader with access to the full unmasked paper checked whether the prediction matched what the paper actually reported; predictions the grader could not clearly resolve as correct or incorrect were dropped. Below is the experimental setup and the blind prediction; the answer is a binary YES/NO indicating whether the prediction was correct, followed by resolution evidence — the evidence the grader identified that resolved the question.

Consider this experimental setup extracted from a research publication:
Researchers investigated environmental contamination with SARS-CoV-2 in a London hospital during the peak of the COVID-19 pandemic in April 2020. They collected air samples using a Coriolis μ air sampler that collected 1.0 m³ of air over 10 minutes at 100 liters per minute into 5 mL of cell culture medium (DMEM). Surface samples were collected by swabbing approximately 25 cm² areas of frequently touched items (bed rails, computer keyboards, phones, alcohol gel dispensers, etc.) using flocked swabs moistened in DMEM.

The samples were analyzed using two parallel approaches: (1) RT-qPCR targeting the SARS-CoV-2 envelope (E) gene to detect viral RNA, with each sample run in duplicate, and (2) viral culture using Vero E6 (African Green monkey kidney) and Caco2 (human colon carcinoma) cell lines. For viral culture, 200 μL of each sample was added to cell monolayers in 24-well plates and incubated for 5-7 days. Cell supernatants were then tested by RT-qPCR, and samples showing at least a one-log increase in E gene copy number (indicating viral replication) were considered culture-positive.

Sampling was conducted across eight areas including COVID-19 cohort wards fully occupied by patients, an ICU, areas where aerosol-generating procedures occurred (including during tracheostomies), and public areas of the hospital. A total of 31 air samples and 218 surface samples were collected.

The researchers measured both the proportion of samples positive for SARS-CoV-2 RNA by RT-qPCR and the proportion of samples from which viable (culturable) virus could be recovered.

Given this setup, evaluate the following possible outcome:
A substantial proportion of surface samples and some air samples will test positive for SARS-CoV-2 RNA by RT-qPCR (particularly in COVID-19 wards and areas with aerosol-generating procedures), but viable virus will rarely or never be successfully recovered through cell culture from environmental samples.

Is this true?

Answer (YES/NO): YES